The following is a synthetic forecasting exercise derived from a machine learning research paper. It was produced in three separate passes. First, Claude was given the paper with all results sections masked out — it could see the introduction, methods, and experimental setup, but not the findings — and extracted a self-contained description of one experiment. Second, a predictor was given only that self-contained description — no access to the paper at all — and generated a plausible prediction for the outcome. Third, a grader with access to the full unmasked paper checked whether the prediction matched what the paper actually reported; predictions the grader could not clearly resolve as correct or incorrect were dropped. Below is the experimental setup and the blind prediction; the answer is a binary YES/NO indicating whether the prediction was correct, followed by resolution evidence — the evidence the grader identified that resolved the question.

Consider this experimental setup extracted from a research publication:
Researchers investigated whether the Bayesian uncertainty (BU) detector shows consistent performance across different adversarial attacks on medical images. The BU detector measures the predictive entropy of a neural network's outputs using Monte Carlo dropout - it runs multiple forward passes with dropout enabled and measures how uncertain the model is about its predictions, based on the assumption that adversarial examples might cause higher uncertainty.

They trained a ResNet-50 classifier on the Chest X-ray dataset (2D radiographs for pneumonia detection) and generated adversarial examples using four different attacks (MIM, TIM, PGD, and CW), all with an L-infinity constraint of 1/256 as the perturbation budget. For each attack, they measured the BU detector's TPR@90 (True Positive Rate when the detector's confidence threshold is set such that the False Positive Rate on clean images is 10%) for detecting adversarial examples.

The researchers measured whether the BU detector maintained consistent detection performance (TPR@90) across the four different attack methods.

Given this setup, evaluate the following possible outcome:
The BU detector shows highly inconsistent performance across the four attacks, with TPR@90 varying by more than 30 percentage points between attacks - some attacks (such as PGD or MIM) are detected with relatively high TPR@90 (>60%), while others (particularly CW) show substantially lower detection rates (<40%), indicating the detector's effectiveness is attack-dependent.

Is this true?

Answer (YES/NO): NO